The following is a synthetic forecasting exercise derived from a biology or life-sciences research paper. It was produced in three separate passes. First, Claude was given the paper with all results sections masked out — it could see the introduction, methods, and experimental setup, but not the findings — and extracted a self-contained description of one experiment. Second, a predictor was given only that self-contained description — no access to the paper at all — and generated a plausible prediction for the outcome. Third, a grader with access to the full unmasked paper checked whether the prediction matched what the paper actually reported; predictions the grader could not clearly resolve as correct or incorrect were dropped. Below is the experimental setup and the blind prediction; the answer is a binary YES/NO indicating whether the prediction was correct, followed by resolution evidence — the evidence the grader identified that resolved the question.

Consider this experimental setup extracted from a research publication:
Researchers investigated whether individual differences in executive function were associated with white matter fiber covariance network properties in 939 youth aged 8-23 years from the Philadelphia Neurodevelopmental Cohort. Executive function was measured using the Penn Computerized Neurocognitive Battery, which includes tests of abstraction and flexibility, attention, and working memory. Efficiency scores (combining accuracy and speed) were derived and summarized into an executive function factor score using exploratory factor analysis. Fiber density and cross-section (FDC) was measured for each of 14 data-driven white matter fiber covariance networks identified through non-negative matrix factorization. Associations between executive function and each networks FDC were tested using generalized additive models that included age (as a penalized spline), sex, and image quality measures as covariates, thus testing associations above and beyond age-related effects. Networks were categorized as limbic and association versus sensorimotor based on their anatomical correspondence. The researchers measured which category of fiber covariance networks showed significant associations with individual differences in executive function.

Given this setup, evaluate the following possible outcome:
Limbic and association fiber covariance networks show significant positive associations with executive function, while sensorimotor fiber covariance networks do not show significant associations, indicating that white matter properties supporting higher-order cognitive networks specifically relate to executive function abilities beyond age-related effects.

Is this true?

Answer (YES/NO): NO